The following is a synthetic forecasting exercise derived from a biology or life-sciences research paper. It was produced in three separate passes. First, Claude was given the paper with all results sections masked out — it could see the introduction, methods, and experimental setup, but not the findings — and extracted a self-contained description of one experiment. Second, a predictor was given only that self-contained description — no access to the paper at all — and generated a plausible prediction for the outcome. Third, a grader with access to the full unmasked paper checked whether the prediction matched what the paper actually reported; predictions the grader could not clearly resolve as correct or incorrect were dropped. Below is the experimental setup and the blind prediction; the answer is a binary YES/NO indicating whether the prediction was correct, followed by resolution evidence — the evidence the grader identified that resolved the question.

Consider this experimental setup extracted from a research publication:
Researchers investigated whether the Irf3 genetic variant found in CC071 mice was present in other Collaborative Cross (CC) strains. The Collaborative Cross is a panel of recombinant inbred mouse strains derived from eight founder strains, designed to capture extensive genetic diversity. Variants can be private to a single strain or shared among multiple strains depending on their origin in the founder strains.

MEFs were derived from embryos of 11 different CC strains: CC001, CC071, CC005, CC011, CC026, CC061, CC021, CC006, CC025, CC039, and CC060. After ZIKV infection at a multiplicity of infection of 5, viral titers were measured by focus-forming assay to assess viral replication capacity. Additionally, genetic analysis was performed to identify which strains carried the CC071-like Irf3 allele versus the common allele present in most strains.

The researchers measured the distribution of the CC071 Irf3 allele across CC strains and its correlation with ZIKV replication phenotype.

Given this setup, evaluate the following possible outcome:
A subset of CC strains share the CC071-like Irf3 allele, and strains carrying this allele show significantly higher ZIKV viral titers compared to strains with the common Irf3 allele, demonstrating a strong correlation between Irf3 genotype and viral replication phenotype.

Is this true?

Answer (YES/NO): NO